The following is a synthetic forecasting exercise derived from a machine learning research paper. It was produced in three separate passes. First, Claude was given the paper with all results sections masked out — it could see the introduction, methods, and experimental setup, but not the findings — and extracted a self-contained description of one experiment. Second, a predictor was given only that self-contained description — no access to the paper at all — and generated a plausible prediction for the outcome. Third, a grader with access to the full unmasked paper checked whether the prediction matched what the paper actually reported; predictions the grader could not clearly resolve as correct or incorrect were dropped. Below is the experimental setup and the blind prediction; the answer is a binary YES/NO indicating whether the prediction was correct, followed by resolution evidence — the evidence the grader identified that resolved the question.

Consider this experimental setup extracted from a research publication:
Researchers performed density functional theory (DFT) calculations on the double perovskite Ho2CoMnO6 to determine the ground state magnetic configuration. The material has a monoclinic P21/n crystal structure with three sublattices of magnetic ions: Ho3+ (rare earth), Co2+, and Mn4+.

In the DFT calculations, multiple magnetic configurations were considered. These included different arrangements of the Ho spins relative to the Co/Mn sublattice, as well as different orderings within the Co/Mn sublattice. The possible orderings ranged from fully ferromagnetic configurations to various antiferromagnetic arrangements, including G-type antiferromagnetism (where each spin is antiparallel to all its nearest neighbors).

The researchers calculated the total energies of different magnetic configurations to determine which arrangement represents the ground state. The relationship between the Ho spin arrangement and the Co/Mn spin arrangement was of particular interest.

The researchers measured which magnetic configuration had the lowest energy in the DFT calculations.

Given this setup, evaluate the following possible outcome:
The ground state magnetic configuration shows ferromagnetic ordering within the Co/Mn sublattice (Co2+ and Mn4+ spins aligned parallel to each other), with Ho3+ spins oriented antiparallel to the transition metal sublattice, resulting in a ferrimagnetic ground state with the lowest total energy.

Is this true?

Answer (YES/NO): NO